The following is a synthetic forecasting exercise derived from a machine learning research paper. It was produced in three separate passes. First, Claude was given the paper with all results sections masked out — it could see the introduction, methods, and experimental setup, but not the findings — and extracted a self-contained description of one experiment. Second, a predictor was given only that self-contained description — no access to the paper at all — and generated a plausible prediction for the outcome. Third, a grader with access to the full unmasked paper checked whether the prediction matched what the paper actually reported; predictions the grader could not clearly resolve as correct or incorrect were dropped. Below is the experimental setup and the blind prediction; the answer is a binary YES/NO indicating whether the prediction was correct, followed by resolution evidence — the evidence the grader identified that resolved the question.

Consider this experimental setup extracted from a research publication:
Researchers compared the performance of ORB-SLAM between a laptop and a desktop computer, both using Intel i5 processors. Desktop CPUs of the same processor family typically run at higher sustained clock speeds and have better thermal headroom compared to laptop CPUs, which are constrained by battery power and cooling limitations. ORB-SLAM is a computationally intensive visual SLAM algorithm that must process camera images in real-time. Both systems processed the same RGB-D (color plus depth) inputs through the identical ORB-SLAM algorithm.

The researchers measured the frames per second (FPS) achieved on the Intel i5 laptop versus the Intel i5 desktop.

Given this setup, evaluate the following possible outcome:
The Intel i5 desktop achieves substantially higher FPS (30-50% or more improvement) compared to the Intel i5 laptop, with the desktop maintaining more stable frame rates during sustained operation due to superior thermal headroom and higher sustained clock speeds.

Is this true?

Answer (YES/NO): NO